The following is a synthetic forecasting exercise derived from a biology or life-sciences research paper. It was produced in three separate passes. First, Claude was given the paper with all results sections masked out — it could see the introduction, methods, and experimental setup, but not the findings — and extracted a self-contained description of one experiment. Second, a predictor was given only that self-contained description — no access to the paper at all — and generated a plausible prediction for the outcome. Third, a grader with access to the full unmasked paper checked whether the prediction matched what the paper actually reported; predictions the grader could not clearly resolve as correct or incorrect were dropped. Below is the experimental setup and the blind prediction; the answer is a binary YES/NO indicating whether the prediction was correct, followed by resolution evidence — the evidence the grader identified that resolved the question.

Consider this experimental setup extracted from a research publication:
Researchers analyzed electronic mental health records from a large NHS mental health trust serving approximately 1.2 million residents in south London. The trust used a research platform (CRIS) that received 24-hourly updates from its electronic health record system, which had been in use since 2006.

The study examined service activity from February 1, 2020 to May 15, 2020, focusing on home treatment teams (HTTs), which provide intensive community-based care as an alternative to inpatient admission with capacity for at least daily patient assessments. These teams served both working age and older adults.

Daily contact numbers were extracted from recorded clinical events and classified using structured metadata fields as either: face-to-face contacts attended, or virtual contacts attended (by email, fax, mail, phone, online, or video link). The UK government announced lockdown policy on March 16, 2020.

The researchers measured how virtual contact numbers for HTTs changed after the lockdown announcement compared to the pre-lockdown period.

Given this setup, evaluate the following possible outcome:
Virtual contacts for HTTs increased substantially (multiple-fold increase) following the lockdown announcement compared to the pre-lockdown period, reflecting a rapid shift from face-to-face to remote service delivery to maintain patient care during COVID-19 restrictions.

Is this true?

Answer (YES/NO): NO